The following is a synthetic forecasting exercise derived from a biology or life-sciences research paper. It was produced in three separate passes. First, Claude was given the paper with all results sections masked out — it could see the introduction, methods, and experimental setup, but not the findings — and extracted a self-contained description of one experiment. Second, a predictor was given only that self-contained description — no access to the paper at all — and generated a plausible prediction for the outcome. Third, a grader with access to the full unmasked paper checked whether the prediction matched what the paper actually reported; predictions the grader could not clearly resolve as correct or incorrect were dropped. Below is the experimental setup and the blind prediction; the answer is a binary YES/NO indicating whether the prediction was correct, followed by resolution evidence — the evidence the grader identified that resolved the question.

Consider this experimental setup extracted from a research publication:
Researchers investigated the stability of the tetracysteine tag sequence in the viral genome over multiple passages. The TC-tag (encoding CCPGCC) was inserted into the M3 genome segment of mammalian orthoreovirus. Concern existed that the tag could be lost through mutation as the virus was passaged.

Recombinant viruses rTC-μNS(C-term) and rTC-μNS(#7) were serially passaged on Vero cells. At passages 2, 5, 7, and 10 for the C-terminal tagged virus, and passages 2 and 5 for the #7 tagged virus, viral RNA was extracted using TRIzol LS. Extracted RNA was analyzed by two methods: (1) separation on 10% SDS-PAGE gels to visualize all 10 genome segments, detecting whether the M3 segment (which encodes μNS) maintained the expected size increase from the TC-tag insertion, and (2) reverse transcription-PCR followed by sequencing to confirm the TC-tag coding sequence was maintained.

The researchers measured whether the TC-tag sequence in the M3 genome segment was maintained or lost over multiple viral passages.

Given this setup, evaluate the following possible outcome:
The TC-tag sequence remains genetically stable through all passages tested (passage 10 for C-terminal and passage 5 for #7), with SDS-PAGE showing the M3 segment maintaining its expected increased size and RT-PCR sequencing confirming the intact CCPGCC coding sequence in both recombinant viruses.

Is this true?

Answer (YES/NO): NO